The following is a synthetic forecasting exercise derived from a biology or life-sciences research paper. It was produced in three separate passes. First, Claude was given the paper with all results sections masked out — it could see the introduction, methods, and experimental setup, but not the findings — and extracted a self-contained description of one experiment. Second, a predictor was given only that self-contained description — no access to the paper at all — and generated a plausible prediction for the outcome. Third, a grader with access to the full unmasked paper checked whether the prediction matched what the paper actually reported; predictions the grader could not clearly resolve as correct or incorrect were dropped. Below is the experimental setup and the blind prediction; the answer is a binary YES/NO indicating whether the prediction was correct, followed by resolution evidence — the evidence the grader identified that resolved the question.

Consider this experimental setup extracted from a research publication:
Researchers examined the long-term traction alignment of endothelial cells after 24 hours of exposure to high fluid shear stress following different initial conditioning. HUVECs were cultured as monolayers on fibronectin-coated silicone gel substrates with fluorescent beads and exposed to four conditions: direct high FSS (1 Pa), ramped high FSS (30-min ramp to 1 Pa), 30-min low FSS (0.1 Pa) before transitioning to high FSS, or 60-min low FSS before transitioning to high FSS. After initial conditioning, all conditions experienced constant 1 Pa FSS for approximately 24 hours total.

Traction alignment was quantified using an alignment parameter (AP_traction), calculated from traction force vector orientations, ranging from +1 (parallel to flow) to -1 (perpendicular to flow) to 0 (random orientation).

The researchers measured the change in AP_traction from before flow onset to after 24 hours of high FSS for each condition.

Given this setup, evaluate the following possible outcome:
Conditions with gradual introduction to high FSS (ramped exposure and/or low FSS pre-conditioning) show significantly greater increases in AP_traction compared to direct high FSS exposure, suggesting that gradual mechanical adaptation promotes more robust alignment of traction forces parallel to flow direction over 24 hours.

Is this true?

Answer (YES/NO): NO